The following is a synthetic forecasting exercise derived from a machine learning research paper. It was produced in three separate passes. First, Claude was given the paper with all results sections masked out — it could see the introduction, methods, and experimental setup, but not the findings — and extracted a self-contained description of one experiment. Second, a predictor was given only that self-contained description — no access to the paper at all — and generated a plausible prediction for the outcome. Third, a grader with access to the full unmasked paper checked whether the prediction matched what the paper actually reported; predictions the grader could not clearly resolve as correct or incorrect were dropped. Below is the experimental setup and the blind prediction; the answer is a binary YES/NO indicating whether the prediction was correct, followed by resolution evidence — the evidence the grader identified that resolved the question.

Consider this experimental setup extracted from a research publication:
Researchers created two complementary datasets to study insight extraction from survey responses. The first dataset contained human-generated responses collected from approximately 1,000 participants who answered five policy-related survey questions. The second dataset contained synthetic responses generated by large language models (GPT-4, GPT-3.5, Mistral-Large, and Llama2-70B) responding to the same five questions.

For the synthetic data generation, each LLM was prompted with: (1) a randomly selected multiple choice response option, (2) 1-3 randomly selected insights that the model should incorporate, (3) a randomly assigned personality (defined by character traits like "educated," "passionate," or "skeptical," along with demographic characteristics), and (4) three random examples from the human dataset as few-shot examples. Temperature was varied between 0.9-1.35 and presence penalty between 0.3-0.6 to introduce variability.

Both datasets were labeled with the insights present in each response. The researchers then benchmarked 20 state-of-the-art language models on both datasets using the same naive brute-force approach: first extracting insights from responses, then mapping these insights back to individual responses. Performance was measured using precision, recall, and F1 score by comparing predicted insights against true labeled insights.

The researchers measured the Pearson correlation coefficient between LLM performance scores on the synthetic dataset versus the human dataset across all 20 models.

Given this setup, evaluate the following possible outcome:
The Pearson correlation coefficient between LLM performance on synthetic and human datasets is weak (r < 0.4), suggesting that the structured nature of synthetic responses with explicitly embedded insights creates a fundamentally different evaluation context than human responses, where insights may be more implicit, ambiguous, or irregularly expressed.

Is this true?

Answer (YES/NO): NO